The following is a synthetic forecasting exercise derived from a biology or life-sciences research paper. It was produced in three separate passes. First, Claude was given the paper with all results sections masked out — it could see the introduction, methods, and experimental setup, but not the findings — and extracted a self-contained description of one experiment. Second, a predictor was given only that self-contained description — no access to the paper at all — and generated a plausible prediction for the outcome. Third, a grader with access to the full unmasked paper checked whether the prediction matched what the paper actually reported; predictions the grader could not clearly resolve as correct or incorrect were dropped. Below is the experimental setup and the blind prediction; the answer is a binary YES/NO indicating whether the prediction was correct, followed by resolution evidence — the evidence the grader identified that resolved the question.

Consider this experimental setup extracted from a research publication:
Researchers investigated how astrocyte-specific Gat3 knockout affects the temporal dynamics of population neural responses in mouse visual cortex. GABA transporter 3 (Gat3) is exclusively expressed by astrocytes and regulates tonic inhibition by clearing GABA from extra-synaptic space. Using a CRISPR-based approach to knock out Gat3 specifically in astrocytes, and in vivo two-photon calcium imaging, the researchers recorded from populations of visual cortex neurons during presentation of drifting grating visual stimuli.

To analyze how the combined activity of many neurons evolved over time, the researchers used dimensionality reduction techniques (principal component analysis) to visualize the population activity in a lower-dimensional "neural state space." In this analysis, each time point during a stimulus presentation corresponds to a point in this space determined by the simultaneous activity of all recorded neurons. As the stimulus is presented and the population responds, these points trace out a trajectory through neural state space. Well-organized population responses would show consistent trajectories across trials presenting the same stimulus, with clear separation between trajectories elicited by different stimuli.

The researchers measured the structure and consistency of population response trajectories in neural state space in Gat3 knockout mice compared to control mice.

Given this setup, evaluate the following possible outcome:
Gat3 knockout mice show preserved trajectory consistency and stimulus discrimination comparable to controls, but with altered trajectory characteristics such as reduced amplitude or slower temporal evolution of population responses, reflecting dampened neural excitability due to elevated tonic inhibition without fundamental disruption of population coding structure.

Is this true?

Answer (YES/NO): NO